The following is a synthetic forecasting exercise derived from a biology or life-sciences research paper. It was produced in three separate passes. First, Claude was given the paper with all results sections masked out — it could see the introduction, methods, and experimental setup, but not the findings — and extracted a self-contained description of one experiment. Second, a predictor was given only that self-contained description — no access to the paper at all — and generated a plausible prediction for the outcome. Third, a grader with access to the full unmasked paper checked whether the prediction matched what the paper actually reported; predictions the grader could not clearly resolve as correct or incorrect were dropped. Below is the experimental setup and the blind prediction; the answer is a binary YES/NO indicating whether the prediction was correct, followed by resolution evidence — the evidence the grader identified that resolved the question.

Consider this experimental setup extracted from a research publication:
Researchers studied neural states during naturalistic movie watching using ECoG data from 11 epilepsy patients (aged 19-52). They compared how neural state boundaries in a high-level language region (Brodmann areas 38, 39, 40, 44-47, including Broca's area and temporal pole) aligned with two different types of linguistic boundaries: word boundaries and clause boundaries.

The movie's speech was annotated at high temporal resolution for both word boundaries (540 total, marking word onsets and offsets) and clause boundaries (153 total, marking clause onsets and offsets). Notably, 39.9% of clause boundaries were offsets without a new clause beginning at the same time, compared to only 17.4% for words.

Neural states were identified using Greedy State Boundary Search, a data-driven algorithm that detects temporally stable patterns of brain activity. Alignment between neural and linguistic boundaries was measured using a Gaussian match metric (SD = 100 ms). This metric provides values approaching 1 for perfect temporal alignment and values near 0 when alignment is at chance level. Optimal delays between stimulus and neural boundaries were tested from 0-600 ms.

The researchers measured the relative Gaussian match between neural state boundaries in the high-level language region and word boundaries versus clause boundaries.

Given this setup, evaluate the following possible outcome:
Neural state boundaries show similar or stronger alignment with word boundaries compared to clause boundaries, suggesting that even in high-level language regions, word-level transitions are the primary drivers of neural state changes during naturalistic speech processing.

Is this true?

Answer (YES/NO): NO